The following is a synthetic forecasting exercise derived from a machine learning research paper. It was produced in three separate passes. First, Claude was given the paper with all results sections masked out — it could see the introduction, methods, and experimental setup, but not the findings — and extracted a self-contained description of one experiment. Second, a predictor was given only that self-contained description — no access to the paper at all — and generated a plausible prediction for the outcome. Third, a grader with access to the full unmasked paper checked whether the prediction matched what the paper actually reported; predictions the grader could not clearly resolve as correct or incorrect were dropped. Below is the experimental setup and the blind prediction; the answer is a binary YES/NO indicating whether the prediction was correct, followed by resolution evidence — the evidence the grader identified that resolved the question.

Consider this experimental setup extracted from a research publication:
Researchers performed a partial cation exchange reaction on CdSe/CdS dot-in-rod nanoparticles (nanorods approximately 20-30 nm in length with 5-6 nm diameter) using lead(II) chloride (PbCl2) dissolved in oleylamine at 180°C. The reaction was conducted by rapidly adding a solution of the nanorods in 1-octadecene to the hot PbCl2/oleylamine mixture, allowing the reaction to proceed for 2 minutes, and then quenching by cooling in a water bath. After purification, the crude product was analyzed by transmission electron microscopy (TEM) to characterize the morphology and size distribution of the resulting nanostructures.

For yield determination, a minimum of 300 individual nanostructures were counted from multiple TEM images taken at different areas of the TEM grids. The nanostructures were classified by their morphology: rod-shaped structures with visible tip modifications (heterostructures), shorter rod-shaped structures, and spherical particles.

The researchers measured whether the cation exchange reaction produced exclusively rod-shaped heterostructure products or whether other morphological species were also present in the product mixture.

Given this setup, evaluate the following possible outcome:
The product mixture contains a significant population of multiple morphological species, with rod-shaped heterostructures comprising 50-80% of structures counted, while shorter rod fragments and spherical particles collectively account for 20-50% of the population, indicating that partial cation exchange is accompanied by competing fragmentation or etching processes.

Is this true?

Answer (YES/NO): NO